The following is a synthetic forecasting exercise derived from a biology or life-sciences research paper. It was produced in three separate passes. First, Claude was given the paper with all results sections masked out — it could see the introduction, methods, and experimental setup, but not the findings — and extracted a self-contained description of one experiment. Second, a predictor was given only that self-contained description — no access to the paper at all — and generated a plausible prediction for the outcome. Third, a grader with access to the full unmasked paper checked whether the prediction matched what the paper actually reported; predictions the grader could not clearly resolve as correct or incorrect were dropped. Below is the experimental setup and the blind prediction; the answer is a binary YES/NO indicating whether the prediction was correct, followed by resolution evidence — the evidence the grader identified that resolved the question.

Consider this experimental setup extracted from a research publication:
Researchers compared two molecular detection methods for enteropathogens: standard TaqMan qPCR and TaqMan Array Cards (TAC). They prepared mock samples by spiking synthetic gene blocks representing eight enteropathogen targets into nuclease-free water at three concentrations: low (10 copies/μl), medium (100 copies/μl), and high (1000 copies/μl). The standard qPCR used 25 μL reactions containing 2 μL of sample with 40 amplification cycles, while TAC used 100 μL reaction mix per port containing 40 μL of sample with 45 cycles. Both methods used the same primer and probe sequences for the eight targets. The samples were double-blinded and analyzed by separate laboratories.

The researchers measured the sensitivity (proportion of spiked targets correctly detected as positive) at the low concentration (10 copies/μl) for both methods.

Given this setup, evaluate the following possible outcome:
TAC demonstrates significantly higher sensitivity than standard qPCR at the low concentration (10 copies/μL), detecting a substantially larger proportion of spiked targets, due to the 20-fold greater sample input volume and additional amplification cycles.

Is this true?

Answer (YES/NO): NO